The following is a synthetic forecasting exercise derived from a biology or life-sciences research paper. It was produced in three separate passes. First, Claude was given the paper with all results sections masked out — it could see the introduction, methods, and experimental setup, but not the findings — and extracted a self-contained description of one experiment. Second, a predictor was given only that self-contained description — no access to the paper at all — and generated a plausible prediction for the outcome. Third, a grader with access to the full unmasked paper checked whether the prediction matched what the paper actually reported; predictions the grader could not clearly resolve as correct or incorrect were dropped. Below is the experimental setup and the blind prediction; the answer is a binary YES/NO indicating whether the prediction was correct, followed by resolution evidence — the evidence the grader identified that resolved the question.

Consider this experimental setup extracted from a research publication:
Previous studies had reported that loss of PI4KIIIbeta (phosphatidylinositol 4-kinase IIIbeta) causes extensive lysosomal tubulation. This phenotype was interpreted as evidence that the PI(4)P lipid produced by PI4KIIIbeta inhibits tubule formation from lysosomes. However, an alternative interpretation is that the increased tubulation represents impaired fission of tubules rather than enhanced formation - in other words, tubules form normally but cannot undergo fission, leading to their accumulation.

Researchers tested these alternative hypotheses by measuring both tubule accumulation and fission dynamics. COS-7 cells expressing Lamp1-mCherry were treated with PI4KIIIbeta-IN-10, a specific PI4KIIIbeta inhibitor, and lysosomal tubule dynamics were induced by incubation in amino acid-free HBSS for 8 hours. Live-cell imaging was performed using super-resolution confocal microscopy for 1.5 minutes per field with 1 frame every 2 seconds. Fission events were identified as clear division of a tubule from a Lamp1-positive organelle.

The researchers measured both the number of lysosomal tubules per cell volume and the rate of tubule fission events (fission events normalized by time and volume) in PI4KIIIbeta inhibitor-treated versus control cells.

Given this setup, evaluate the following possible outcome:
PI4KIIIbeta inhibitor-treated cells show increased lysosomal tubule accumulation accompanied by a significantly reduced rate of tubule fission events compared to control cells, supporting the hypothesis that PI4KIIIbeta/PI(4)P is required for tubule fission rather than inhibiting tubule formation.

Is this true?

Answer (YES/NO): YES